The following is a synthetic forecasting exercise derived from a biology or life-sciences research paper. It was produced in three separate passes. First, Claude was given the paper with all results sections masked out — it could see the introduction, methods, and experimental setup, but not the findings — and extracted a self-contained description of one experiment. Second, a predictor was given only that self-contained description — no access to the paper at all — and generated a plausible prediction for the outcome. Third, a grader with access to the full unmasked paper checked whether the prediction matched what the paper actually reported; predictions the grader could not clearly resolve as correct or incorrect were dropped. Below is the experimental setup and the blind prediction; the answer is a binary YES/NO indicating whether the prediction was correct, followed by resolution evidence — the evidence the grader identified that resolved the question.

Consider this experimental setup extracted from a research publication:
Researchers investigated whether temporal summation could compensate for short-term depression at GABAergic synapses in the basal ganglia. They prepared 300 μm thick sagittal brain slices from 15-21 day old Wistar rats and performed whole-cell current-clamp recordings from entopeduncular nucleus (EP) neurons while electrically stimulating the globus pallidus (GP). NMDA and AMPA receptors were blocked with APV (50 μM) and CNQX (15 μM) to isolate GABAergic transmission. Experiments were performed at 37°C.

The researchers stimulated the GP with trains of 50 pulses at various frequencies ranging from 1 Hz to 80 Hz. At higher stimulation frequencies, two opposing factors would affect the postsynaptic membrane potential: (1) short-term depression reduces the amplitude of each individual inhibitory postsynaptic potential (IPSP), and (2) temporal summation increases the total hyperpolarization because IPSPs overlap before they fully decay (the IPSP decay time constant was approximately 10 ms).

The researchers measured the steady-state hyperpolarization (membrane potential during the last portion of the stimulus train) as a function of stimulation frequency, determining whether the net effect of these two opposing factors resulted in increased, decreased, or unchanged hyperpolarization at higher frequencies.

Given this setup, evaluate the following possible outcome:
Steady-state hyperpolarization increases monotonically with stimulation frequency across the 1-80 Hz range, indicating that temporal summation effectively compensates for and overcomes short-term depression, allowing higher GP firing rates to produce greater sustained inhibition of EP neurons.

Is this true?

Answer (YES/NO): NO